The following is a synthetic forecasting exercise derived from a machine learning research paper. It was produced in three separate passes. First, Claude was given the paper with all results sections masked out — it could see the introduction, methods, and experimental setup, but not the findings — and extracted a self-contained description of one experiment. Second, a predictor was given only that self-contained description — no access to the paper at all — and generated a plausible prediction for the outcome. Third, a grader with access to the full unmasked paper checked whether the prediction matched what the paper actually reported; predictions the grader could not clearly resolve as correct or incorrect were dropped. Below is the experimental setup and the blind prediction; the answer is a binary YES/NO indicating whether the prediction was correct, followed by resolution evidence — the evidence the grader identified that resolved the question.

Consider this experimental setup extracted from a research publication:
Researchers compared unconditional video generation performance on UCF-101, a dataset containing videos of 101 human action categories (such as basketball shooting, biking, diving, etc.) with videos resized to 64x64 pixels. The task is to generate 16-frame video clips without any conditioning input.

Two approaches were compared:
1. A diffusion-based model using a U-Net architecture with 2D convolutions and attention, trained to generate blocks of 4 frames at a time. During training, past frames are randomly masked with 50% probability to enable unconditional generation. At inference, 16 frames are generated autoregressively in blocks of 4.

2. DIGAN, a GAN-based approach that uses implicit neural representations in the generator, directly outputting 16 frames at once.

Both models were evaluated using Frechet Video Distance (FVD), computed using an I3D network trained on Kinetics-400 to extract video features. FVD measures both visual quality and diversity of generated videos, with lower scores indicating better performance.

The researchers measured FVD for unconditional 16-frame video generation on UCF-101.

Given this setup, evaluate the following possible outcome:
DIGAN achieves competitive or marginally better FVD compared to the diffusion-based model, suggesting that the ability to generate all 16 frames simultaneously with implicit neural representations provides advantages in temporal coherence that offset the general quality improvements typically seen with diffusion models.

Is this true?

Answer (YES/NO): NO